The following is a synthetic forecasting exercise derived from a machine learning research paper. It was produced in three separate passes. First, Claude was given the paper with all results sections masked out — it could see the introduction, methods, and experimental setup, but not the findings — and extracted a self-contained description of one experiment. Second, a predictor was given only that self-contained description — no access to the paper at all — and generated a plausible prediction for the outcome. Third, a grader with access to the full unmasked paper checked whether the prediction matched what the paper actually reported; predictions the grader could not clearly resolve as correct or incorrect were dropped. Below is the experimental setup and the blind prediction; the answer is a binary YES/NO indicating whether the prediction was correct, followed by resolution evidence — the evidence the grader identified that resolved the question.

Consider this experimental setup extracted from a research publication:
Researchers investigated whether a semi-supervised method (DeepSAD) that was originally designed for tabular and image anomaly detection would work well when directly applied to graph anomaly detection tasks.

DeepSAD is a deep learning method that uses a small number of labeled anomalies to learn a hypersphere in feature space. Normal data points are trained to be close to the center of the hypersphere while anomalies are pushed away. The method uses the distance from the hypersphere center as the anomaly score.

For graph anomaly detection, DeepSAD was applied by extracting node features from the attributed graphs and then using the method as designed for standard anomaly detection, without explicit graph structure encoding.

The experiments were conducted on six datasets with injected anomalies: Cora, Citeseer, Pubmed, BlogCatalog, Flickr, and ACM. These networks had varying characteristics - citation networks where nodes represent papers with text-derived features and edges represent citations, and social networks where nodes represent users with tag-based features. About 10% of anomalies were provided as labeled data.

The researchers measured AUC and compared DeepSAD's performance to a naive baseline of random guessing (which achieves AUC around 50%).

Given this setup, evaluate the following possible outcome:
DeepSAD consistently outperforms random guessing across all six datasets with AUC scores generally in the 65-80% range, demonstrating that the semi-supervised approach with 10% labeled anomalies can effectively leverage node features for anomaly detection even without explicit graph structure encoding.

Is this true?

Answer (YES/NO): NO